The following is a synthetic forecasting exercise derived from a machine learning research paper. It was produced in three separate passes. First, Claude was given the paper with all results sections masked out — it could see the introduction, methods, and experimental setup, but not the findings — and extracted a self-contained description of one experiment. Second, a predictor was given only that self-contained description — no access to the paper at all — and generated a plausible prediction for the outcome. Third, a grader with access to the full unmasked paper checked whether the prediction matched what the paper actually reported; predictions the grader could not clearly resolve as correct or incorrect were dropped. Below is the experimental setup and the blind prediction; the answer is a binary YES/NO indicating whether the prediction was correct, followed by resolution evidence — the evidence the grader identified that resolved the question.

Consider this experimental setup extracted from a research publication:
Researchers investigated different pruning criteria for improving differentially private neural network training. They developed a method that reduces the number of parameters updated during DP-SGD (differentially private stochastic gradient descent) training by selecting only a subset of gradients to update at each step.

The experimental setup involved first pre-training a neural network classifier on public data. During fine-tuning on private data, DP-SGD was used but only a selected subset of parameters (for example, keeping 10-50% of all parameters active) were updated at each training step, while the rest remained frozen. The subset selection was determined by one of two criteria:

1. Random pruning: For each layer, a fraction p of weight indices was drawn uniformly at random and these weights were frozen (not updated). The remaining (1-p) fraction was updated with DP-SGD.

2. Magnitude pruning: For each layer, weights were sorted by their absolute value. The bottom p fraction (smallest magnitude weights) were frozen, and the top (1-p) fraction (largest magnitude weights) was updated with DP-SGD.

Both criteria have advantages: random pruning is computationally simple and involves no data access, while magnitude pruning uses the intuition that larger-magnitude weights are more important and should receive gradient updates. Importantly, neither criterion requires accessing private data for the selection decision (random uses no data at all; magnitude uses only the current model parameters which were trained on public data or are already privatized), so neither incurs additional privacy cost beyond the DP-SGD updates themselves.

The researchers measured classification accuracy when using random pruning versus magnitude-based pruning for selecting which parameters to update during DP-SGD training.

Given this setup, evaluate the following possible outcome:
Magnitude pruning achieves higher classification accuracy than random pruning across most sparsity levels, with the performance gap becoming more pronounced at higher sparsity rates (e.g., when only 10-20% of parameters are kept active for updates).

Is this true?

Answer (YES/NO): NO